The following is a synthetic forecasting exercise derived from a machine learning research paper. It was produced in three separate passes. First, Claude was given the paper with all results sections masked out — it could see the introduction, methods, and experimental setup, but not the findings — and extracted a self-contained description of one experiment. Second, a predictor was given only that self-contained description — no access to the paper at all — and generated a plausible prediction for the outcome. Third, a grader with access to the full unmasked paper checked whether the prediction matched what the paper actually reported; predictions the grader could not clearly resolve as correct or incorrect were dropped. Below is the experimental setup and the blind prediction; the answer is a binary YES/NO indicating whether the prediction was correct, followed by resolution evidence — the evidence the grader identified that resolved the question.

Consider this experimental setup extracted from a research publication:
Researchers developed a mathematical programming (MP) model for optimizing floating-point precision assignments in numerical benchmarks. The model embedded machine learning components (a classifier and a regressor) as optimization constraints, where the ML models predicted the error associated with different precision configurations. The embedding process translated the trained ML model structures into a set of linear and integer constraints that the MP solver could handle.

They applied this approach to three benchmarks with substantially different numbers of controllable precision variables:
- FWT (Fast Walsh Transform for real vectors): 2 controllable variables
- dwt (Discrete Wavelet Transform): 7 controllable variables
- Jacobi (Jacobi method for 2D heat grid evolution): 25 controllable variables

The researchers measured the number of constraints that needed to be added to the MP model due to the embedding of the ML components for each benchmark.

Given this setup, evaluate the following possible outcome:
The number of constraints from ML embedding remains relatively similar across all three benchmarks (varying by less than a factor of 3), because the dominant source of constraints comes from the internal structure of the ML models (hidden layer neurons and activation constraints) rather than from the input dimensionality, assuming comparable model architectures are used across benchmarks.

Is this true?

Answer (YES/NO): NO